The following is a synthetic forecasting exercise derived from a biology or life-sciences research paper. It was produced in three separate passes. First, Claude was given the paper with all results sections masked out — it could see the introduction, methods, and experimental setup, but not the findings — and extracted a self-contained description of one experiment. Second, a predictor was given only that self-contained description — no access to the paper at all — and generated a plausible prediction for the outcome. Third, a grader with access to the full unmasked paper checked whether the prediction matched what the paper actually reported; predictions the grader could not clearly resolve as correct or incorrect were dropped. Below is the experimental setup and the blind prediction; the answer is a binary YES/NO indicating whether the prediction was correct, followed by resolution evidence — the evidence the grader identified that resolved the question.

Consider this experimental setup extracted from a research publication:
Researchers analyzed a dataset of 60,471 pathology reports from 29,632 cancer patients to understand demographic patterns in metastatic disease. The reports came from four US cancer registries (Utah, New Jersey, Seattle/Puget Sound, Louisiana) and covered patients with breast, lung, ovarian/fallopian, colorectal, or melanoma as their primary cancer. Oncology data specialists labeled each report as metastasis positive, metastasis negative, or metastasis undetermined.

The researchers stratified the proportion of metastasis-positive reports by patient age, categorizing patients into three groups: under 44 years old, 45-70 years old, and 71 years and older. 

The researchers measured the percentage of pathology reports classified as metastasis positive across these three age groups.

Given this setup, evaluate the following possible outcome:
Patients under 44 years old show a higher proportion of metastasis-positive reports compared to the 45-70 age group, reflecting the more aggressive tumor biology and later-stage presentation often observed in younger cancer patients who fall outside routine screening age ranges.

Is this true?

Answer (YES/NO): YES